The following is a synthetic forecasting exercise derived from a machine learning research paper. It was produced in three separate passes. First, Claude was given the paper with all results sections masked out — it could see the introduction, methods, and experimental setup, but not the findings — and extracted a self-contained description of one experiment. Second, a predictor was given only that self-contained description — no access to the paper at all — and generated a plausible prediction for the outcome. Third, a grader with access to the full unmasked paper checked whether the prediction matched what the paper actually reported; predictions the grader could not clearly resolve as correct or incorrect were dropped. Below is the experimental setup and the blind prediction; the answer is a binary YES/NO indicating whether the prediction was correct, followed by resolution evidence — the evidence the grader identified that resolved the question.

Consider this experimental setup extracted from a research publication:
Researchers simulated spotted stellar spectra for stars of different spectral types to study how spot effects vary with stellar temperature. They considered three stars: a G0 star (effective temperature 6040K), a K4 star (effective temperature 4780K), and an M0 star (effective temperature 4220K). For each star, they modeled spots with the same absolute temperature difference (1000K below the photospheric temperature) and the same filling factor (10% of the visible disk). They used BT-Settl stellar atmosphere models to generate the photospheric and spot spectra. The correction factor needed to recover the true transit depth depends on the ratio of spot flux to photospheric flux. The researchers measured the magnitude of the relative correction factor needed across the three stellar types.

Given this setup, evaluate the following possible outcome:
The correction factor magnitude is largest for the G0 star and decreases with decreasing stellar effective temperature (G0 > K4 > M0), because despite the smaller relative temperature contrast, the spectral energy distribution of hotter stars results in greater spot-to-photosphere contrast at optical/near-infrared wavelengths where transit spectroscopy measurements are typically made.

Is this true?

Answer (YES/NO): NO